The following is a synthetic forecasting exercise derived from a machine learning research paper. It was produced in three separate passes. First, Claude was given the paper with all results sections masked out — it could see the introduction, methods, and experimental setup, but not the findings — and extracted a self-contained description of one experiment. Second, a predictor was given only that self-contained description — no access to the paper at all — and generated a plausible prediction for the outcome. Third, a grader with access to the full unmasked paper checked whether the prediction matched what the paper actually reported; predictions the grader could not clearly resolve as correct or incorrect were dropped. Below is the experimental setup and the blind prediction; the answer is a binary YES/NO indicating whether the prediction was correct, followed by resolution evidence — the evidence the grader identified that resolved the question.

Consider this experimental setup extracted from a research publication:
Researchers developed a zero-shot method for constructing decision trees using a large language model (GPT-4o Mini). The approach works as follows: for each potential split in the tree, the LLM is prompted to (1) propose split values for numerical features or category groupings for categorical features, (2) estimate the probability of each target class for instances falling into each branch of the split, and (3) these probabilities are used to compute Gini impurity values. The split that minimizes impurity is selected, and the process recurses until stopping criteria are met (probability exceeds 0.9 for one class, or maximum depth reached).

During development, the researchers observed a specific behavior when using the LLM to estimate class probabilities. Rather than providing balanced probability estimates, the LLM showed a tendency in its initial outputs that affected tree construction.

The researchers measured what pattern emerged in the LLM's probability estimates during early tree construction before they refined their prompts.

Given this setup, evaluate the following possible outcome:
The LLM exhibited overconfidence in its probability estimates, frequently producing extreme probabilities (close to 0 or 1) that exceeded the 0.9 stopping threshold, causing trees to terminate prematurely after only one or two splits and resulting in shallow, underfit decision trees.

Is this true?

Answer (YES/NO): YES